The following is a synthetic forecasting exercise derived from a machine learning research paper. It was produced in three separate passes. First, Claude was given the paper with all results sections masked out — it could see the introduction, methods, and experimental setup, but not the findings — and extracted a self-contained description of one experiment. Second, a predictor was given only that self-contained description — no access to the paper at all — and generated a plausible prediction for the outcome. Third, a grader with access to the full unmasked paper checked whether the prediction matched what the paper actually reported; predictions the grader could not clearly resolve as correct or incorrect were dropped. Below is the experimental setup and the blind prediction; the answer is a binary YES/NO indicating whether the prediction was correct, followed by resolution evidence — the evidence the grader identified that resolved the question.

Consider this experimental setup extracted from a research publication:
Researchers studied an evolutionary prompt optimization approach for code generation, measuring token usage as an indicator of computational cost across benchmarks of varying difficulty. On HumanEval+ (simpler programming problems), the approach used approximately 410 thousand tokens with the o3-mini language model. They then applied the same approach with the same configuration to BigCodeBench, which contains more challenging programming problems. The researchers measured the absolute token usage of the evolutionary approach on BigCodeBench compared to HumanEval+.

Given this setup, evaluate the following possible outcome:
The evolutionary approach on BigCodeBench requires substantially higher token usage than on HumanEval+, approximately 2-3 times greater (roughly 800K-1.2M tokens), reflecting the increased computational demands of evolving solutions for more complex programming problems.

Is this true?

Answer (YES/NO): NO